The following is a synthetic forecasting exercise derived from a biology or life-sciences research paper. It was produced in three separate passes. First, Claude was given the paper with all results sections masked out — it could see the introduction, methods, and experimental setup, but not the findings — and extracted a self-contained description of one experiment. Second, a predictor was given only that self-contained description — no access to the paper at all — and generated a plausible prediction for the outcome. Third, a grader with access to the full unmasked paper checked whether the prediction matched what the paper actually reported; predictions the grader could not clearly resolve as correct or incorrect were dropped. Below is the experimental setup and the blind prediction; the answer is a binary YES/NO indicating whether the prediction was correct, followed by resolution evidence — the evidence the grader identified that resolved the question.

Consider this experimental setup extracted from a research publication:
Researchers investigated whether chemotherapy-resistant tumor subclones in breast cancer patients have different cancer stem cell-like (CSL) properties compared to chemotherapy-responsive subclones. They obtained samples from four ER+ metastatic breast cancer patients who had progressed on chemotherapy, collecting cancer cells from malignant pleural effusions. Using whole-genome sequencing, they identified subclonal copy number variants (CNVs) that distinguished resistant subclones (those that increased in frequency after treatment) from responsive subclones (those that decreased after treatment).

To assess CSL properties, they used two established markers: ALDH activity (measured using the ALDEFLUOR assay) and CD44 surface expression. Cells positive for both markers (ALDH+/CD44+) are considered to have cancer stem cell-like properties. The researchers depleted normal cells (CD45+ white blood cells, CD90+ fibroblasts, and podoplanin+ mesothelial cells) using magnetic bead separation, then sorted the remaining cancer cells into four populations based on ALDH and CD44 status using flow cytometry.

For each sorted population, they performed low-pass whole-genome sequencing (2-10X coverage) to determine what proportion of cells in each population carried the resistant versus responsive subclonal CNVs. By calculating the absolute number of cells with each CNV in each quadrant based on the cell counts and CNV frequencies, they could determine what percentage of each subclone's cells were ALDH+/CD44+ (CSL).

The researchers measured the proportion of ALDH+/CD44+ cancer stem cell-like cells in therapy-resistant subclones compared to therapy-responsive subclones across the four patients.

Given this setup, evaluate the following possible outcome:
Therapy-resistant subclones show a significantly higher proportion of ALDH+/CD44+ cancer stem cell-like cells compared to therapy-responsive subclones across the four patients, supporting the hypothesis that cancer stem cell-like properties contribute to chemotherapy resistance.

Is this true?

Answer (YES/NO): NO